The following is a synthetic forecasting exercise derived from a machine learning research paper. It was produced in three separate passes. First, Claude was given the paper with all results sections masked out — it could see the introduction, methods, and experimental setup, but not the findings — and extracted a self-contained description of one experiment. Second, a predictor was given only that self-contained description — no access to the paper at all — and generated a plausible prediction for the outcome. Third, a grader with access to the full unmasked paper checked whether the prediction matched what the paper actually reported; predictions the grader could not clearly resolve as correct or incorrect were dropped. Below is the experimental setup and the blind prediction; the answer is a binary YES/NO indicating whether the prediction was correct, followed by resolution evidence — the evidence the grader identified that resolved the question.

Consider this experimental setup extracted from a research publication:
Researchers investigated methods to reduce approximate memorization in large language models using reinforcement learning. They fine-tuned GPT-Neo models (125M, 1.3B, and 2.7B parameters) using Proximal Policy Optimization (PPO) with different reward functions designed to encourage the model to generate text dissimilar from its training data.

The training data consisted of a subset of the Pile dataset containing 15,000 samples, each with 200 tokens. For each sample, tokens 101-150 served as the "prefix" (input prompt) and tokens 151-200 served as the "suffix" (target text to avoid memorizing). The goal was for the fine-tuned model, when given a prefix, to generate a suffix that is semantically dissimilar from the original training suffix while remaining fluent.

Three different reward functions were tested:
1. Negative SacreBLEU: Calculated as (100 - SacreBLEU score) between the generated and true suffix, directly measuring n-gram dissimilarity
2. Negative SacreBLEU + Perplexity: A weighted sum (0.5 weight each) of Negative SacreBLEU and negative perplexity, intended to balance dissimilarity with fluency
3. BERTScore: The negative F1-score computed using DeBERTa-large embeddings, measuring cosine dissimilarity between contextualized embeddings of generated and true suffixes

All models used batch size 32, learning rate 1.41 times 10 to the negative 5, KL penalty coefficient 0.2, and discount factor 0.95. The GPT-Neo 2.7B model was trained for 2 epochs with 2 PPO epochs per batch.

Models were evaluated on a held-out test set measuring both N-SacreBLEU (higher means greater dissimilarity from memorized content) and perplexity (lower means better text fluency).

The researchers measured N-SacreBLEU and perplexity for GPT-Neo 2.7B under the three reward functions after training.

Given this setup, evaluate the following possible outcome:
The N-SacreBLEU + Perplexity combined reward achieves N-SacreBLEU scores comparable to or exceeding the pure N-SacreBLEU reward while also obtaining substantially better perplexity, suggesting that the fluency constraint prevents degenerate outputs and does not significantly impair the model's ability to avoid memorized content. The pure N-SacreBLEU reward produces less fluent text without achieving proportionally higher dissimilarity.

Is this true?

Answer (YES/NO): NO